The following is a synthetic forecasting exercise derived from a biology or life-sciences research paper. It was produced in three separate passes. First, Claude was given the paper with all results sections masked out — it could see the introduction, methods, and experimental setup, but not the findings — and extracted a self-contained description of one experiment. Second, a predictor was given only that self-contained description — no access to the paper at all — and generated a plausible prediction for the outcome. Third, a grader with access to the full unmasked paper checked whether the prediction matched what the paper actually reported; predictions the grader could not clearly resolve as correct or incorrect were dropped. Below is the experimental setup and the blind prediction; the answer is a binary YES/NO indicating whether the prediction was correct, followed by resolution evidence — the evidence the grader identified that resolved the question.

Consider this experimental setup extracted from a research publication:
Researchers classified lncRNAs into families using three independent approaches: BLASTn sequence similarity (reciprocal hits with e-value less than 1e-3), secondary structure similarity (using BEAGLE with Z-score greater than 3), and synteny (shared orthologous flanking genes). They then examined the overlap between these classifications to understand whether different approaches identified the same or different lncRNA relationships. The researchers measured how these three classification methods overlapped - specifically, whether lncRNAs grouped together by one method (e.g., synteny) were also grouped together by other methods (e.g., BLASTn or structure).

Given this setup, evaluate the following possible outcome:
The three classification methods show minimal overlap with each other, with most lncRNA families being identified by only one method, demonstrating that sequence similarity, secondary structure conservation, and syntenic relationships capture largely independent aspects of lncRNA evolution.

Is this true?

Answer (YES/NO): YES